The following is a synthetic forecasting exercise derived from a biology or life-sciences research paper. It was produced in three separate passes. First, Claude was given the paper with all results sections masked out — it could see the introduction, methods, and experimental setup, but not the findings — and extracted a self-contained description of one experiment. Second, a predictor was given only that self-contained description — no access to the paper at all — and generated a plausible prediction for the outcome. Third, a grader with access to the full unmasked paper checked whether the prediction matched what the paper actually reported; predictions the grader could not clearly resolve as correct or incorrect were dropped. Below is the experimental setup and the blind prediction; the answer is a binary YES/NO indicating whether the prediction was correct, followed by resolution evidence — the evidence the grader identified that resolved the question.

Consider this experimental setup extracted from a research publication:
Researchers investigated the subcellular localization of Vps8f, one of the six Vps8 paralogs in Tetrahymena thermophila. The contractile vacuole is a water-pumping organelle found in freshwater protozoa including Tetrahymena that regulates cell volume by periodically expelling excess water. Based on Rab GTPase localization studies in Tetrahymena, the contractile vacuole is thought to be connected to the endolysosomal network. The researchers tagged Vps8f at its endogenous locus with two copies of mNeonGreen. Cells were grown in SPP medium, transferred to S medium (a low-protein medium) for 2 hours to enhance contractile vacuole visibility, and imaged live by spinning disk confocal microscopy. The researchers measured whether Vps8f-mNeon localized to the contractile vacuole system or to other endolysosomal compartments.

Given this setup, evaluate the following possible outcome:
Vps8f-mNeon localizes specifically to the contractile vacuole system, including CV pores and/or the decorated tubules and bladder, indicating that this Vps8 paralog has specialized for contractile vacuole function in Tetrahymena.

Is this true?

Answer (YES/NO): NO